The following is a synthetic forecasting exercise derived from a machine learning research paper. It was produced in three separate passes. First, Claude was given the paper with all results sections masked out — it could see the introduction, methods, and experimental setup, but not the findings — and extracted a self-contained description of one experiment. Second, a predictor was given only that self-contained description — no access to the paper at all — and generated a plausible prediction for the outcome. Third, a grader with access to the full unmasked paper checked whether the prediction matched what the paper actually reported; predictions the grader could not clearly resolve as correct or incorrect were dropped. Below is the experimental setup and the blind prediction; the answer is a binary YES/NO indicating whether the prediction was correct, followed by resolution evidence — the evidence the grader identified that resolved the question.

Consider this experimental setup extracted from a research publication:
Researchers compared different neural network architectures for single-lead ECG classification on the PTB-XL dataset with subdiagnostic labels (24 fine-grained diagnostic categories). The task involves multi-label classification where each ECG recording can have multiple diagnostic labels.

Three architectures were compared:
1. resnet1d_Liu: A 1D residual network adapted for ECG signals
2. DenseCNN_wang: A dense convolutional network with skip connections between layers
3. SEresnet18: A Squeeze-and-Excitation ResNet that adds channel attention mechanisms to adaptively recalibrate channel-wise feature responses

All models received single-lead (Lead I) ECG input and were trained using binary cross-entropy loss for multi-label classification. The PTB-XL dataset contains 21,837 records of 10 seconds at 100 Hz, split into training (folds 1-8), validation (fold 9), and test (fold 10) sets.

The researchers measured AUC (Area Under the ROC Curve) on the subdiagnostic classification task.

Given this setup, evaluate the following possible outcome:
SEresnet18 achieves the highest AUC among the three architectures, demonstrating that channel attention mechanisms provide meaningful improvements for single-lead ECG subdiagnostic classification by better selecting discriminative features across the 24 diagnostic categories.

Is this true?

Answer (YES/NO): NO